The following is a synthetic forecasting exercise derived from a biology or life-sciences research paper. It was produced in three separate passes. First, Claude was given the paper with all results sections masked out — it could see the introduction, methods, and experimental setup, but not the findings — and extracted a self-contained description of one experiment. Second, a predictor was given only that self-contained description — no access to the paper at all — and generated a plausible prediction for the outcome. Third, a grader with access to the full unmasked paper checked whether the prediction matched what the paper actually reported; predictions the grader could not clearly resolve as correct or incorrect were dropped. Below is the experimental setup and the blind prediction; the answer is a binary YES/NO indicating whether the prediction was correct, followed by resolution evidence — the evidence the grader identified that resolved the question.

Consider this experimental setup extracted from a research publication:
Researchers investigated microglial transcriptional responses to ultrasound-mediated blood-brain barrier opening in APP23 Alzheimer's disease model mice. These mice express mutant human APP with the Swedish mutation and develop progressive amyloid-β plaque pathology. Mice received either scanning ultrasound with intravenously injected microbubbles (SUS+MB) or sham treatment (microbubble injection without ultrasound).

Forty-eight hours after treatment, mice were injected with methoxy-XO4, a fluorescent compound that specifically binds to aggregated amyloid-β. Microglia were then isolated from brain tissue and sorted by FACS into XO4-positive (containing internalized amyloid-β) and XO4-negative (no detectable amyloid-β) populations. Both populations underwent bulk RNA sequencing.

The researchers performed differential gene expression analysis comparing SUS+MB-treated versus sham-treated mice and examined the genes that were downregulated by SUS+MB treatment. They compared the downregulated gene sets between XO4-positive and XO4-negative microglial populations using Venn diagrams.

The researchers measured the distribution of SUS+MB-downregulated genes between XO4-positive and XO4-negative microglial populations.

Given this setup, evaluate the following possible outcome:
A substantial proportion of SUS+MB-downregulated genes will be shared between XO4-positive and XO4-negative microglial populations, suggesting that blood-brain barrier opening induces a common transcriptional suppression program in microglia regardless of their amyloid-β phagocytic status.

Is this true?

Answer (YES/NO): NO